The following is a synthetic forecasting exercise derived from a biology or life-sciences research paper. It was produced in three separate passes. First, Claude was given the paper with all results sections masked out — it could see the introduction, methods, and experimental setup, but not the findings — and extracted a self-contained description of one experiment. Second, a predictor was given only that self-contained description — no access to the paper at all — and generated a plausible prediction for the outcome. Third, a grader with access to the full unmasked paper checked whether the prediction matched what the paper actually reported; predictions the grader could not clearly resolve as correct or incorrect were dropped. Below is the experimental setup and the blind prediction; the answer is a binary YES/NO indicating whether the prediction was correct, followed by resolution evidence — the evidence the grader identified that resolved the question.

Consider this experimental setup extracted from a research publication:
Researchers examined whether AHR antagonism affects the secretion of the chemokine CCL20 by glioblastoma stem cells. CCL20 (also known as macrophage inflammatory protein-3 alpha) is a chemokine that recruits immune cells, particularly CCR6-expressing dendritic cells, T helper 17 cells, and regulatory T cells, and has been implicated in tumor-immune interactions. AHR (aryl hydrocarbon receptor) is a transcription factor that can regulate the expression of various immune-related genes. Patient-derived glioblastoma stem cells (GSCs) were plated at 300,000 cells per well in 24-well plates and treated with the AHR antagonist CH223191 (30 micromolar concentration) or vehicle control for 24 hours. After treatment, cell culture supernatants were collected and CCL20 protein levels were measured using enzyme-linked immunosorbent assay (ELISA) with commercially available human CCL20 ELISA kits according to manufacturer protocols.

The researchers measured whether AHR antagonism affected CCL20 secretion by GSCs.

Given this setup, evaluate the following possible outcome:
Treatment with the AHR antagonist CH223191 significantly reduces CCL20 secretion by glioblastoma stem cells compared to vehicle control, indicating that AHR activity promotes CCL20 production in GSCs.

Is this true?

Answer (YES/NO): YES